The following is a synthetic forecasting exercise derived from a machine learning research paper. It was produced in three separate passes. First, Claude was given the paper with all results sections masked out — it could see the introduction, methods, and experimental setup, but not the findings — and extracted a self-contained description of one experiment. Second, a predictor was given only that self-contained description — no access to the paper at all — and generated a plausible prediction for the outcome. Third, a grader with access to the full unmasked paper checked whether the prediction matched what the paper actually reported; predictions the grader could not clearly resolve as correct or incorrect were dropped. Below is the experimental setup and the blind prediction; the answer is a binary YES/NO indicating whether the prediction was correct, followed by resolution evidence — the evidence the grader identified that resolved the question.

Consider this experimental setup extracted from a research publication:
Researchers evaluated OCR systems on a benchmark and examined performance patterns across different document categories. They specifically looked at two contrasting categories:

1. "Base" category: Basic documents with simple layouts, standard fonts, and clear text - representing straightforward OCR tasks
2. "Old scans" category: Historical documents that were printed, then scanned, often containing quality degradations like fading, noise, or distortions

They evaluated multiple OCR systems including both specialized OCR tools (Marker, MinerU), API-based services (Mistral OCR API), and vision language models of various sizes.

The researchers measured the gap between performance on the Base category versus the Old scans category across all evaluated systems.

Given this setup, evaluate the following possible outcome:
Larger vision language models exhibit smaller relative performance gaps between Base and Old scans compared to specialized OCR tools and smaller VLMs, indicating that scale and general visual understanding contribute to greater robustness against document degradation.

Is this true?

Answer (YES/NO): YES